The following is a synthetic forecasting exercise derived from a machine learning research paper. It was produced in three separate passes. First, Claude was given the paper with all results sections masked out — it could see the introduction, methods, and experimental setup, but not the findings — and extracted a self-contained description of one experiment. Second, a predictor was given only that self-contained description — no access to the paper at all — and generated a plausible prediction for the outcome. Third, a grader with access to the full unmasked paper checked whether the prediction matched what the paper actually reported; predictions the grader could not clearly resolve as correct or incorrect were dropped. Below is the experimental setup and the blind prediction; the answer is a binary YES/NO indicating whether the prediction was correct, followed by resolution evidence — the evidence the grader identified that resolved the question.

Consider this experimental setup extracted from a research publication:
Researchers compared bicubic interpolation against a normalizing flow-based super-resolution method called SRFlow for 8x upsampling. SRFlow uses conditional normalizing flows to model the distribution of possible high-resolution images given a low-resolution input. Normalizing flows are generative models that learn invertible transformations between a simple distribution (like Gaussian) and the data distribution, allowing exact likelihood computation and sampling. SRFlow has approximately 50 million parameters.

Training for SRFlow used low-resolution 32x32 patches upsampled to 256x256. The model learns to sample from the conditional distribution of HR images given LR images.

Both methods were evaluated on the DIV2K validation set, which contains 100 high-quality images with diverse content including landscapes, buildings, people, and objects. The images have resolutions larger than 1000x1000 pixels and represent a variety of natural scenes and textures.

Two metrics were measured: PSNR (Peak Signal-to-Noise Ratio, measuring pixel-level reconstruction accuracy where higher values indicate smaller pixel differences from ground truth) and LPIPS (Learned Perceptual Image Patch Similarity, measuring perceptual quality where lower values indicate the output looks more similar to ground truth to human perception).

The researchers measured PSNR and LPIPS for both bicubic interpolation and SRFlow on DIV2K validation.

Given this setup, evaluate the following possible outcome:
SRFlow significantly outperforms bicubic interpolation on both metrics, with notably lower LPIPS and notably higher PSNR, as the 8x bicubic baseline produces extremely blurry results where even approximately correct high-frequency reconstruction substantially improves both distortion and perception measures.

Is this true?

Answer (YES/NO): NO